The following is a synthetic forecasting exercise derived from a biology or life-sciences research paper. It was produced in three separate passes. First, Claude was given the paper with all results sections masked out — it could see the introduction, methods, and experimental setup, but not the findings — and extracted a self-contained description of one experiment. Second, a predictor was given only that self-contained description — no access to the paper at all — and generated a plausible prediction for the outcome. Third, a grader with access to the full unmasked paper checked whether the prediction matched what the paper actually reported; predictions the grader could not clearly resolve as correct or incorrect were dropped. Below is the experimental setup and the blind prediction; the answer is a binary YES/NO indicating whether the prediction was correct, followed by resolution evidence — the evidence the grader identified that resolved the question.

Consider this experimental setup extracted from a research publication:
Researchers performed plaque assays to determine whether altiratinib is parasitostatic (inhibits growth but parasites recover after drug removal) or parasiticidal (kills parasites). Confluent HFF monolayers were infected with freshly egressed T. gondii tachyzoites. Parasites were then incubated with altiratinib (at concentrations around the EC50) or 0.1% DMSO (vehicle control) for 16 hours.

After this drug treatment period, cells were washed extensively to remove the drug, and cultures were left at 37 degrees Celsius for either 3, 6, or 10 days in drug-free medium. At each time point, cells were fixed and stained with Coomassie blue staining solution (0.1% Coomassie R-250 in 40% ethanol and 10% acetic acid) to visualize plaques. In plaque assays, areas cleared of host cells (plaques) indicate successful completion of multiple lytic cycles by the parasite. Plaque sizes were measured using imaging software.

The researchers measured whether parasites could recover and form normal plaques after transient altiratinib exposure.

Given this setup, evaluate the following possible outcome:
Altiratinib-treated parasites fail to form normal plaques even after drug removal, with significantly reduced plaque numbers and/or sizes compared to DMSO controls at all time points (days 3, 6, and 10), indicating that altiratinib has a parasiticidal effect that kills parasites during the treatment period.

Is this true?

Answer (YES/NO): YES